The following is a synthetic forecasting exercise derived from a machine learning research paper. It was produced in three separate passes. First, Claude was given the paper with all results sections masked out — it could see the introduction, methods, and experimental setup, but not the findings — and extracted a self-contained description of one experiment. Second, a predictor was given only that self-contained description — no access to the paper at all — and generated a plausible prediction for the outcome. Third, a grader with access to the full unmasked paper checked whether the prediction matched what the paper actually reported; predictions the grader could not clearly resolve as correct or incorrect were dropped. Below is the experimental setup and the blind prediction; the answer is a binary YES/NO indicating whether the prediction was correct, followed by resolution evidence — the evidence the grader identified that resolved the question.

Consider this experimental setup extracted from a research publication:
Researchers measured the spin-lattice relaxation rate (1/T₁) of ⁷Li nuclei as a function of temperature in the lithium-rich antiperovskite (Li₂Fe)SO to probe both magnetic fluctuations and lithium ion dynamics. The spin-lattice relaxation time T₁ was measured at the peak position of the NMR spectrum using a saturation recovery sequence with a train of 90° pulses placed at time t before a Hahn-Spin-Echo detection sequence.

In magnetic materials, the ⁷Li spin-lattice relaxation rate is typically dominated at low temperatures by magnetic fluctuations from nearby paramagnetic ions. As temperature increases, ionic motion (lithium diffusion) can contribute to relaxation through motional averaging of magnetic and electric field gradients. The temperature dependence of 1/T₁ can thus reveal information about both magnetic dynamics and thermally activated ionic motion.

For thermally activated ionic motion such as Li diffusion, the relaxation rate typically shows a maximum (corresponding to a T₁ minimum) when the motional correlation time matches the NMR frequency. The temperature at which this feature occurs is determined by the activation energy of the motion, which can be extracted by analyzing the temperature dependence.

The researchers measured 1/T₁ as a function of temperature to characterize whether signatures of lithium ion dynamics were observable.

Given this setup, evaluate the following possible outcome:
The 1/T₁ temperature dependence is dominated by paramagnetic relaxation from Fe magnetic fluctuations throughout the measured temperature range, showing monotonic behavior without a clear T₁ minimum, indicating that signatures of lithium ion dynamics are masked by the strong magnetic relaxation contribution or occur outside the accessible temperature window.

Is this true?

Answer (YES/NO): NO